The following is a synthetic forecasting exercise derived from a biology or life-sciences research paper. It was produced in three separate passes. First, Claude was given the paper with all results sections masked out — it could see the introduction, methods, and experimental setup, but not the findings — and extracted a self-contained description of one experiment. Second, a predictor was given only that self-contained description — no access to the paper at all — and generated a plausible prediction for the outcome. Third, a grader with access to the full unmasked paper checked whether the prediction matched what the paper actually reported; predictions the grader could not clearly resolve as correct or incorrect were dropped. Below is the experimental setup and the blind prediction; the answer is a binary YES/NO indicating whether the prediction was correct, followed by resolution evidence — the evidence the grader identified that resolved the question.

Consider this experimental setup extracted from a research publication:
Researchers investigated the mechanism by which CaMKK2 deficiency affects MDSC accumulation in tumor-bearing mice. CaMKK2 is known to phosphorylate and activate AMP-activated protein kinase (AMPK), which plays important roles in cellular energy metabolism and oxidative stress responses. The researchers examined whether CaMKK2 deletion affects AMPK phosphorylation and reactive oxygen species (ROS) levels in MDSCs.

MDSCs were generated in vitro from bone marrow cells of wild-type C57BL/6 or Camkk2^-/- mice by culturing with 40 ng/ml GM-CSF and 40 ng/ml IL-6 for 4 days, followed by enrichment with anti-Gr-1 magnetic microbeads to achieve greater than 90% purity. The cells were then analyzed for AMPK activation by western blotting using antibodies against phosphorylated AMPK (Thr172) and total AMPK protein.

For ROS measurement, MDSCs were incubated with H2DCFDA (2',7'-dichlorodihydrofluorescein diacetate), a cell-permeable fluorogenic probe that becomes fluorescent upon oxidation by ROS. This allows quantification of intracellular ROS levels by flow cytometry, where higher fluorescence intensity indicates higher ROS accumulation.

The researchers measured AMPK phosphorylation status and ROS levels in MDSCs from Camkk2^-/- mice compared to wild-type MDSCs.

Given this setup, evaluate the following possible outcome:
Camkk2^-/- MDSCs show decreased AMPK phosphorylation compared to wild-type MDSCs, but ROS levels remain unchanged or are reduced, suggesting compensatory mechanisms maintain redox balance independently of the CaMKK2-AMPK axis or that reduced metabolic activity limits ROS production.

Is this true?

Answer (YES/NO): NO